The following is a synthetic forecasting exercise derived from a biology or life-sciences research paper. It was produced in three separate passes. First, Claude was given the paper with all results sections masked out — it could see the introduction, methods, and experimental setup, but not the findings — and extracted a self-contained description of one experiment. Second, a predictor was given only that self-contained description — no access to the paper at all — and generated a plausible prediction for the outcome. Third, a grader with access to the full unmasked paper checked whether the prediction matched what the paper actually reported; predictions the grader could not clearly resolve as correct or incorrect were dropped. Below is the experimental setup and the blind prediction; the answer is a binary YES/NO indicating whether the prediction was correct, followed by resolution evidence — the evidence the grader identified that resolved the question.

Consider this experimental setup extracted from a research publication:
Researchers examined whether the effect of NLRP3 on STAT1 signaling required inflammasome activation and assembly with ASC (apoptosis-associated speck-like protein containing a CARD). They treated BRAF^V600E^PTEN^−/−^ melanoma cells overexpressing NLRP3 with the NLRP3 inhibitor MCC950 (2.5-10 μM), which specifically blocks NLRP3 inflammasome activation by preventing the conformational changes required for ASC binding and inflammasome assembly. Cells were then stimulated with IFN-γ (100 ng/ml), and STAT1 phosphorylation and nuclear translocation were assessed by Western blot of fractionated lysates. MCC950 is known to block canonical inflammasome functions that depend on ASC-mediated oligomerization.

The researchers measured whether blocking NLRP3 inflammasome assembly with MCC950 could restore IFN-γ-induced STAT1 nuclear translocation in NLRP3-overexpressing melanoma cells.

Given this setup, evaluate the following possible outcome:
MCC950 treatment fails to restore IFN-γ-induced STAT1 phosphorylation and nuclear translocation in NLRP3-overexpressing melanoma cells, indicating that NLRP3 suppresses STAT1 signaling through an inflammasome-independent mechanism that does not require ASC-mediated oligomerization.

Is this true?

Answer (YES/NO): NO